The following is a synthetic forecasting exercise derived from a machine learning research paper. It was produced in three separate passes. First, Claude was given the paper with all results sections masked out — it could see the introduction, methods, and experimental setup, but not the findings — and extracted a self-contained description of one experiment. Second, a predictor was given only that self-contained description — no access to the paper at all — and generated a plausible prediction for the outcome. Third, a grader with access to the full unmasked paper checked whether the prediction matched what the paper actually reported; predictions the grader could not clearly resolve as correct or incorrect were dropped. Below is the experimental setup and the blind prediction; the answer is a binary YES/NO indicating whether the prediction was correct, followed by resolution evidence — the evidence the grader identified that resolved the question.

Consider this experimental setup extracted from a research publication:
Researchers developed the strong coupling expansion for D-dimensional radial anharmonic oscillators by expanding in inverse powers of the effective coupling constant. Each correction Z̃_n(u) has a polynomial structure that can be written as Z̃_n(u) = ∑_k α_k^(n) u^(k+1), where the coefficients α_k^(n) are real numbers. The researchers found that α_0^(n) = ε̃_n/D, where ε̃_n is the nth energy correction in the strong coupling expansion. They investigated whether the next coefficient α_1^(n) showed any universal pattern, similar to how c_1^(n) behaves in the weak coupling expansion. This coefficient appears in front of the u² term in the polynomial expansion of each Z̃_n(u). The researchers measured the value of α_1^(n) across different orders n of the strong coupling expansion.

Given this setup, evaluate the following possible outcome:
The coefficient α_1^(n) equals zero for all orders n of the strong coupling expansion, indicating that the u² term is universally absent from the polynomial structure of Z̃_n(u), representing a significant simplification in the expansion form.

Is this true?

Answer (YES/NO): YES